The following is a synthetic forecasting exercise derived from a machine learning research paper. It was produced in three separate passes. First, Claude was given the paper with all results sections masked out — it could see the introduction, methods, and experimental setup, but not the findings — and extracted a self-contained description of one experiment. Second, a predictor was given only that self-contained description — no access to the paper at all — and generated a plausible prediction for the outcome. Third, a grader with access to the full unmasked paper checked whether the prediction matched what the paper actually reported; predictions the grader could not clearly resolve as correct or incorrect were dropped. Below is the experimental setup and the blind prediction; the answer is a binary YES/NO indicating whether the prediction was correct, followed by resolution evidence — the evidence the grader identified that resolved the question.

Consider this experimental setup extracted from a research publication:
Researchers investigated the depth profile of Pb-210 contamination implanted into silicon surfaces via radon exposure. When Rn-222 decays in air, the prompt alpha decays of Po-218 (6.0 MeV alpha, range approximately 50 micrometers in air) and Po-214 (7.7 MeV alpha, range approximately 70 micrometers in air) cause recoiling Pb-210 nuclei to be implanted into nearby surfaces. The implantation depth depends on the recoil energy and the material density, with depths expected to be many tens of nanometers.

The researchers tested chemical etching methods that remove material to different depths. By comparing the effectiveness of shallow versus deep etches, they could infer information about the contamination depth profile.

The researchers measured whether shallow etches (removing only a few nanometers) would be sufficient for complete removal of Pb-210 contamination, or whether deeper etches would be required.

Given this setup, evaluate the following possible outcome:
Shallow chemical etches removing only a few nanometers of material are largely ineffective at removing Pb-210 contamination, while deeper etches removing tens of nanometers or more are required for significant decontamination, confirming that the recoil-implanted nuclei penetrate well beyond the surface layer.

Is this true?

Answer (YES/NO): NO